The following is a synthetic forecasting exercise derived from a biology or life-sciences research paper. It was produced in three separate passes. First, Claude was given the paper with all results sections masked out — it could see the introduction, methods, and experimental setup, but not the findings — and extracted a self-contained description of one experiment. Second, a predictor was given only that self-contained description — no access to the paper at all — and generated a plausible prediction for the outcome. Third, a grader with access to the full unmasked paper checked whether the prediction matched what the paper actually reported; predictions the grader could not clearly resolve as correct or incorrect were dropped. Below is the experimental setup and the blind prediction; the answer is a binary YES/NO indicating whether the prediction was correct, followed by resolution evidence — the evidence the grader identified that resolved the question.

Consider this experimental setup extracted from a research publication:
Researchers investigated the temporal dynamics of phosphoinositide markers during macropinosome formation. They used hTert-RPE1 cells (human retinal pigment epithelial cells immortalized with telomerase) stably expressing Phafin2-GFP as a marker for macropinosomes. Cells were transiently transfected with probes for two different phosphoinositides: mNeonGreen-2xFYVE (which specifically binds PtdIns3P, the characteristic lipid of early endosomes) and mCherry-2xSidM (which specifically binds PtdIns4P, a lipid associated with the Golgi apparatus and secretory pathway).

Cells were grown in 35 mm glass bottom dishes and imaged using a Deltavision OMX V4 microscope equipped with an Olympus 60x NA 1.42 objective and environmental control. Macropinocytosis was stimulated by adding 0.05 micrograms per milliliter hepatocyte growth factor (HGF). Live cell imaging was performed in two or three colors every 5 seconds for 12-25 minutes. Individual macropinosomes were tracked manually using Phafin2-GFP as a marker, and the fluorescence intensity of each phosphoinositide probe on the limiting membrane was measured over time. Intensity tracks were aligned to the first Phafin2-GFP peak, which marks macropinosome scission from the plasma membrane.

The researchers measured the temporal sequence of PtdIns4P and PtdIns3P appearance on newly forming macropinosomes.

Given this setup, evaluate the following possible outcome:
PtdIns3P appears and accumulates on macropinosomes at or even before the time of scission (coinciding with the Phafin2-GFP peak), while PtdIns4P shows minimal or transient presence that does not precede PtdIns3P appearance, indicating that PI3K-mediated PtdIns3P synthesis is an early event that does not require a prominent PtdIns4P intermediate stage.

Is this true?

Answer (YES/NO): NO